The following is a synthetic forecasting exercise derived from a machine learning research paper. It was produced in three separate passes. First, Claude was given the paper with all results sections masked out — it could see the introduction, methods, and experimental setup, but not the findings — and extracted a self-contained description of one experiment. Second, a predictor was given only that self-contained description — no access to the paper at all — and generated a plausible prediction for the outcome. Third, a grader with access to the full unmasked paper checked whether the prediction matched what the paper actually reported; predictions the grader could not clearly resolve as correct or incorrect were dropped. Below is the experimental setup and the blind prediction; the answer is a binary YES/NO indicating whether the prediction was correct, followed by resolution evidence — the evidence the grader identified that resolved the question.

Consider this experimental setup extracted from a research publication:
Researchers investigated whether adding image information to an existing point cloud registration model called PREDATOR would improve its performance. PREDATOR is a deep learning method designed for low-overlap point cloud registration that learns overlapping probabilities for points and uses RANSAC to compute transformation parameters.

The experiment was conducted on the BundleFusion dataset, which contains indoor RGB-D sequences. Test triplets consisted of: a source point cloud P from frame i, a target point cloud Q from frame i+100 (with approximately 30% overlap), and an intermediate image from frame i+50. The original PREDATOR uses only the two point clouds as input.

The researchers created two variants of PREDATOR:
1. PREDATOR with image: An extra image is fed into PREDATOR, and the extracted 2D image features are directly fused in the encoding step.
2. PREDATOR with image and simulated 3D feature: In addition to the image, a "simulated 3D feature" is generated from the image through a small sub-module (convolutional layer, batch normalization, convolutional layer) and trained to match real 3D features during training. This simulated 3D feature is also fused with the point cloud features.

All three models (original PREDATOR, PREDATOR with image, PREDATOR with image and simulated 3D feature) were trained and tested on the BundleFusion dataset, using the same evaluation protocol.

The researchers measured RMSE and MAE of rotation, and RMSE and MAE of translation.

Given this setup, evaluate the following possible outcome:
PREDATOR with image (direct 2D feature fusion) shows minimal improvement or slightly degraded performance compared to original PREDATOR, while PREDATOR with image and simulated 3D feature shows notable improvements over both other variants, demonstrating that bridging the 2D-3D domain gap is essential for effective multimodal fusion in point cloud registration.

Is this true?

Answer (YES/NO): YES